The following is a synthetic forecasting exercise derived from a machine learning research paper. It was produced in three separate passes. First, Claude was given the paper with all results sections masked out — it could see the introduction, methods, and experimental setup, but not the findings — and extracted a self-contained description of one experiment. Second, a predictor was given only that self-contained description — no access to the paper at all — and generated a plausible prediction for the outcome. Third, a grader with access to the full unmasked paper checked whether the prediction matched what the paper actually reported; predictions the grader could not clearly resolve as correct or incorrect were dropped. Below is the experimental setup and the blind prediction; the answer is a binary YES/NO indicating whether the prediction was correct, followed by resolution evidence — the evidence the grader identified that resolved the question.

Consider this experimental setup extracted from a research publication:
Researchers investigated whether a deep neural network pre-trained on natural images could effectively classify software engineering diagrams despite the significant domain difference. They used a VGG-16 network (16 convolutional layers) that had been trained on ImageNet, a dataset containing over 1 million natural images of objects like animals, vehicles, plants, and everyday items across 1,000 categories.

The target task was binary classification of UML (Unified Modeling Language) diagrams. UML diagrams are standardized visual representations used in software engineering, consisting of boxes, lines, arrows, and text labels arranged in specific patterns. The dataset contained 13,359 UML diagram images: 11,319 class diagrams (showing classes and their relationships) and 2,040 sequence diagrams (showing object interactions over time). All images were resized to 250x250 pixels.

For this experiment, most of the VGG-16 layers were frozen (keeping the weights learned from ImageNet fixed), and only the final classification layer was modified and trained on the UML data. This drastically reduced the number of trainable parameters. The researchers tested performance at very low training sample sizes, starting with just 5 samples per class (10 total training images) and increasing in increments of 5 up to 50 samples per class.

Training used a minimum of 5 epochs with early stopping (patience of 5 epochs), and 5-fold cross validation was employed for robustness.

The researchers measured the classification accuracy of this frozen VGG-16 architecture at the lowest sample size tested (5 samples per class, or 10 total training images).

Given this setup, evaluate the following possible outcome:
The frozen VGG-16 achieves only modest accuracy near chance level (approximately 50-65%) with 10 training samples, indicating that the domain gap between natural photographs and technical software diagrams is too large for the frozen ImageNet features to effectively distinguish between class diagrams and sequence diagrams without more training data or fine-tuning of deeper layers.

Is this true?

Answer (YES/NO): NO